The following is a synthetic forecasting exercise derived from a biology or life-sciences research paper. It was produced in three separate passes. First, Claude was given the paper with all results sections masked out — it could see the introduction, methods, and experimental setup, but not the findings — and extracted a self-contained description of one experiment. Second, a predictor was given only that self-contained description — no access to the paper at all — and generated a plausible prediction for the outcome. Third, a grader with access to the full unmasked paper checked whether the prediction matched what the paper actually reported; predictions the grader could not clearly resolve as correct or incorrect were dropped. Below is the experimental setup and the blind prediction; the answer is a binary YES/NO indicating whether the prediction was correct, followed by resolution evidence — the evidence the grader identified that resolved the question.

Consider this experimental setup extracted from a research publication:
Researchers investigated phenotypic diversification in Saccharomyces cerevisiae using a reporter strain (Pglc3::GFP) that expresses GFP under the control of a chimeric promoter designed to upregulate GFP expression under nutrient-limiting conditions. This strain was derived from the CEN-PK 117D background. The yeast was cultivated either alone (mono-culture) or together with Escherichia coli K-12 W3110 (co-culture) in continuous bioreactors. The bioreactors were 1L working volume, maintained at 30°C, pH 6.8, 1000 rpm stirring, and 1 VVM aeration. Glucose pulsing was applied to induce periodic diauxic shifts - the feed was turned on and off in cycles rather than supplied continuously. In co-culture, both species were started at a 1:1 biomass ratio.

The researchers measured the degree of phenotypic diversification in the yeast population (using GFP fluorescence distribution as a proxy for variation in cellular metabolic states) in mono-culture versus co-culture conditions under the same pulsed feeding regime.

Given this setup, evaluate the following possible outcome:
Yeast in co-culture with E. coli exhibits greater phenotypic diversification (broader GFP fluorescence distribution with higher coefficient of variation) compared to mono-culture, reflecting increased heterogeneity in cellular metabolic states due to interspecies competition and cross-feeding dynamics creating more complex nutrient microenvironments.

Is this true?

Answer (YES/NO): YES